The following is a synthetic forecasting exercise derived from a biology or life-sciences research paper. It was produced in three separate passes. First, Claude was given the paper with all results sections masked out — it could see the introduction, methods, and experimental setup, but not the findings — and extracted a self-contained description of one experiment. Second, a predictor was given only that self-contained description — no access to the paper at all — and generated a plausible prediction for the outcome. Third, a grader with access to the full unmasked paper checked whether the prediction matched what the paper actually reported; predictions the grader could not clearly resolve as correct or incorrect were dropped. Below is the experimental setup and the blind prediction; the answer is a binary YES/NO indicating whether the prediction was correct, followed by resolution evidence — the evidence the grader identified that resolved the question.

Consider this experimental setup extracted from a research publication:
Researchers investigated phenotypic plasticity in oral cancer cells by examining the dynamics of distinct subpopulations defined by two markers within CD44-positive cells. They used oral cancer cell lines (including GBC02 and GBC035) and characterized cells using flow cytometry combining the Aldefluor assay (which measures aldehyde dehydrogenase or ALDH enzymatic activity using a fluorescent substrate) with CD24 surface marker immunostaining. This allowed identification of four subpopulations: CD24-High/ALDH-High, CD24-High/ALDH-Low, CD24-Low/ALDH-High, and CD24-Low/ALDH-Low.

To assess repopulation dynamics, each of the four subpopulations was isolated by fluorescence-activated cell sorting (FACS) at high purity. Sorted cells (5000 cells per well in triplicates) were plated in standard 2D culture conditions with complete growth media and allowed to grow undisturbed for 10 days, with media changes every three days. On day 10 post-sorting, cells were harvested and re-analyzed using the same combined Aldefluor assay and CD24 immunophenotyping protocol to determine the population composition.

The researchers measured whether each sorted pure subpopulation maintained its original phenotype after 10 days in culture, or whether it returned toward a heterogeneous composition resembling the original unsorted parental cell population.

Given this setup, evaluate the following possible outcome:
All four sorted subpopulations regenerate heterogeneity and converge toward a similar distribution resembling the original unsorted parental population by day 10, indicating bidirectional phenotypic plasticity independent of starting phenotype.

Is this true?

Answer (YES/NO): NO